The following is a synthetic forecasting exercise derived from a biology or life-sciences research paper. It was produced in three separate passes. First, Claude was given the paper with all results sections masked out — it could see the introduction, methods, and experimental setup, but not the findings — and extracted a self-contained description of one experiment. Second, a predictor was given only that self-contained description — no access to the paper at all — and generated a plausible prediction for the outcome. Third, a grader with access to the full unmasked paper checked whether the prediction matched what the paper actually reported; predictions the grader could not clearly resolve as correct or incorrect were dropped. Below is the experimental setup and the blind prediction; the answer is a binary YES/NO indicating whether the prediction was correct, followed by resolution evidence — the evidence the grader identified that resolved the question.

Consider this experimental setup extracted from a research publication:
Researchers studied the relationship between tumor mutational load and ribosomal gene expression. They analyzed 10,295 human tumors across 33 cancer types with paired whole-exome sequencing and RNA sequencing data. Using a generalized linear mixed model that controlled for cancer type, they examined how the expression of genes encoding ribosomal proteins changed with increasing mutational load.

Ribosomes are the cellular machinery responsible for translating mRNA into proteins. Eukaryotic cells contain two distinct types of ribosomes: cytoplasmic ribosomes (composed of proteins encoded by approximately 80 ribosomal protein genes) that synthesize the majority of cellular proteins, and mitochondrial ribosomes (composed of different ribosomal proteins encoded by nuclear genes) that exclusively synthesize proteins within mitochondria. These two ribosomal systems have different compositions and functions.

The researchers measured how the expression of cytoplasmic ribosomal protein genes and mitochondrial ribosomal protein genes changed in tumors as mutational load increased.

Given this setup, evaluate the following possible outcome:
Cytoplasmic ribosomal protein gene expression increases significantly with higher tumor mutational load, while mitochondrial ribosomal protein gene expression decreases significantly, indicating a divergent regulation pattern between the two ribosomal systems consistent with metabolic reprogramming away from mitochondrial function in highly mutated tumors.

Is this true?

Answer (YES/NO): NO